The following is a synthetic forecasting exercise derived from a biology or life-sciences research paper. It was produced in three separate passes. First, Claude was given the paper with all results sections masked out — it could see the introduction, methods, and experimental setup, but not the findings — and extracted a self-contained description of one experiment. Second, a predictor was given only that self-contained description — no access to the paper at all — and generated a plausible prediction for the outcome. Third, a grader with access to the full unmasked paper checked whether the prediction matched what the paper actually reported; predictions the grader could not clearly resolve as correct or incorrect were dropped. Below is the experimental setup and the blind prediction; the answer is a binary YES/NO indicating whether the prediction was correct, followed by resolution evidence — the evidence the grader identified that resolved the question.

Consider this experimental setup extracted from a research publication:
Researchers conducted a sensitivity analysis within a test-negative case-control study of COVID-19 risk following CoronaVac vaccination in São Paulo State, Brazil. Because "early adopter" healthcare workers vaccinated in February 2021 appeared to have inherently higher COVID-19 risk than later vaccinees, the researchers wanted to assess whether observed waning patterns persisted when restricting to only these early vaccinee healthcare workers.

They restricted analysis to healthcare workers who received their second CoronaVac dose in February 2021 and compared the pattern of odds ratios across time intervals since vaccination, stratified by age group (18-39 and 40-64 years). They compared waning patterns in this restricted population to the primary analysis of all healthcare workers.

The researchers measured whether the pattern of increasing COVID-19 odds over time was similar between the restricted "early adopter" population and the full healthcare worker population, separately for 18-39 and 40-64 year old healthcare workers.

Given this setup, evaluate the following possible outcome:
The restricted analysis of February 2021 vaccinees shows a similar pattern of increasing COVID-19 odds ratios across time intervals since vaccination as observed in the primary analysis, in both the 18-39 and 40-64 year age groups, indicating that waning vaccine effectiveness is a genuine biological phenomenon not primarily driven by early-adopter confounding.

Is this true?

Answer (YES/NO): NO